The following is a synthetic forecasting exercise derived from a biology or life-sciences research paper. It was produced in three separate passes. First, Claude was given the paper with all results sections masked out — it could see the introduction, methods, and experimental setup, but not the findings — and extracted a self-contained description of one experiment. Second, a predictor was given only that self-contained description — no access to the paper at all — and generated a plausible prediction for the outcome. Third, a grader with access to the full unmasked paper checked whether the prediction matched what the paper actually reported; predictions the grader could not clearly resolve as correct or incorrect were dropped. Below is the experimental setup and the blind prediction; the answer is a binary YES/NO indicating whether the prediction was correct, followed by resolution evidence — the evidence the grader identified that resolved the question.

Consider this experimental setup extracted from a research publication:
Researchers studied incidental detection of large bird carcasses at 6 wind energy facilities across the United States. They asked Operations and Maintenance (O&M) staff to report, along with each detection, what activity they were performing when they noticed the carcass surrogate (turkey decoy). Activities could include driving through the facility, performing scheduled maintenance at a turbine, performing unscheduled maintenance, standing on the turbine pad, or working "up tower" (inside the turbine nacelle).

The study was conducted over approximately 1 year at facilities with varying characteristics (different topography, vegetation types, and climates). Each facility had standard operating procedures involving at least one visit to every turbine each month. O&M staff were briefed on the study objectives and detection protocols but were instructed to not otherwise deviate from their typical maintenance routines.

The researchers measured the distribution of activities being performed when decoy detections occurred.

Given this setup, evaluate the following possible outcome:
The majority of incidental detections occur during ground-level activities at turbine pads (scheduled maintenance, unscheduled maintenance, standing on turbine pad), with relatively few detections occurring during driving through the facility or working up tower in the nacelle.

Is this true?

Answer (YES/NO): NO